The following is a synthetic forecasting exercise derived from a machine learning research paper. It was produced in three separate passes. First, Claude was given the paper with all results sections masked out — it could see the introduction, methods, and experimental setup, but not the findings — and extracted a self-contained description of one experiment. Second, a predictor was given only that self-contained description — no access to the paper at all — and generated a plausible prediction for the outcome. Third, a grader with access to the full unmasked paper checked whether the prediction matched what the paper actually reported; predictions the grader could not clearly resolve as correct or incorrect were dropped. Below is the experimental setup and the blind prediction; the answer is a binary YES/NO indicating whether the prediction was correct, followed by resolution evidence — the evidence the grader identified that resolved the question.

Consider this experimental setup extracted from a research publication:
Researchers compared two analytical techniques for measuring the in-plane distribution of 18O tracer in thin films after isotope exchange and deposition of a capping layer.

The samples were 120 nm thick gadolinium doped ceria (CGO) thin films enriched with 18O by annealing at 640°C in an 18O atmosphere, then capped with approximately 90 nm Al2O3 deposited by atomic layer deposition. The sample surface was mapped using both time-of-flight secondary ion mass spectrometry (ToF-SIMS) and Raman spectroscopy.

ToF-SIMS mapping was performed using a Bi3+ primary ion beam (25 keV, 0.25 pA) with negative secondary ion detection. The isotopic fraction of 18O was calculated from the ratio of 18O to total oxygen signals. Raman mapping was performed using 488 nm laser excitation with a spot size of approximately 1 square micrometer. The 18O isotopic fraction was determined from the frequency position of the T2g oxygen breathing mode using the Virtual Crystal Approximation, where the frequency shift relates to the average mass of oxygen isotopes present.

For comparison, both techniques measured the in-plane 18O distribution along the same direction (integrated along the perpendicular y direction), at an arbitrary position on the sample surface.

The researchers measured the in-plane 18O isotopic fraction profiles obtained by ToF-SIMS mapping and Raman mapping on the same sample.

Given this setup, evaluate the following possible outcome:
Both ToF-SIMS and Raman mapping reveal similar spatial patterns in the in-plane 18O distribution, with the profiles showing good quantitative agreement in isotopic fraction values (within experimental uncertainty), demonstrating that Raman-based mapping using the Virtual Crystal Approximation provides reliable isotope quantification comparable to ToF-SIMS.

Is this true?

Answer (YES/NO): YES